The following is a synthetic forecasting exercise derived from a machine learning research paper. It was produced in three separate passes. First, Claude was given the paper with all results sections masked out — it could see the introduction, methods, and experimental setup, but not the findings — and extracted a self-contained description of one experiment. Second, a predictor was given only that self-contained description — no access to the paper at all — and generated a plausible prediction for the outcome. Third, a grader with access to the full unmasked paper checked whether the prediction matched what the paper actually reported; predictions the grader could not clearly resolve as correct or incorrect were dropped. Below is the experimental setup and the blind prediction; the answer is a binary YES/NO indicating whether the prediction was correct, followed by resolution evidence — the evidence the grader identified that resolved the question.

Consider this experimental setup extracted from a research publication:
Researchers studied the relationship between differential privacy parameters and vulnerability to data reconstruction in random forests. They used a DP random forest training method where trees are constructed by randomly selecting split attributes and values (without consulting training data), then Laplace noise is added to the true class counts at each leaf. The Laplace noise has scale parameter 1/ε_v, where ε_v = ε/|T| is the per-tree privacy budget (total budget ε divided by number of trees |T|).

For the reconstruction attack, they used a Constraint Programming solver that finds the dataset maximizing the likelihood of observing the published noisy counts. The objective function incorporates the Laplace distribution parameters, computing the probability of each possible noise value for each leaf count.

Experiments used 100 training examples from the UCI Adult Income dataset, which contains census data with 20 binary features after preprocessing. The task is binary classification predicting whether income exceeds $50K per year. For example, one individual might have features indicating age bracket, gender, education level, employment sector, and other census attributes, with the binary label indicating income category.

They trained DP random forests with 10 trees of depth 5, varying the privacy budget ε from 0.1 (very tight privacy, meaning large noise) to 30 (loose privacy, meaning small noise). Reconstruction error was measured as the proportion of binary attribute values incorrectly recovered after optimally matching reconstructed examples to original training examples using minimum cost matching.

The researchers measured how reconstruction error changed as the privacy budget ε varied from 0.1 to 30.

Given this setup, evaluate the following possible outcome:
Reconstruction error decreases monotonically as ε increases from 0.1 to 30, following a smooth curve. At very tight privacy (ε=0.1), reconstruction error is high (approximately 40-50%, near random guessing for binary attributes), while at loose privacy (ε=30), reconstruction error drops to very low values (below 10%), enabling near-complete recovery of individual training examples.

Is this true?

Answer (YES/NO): NO